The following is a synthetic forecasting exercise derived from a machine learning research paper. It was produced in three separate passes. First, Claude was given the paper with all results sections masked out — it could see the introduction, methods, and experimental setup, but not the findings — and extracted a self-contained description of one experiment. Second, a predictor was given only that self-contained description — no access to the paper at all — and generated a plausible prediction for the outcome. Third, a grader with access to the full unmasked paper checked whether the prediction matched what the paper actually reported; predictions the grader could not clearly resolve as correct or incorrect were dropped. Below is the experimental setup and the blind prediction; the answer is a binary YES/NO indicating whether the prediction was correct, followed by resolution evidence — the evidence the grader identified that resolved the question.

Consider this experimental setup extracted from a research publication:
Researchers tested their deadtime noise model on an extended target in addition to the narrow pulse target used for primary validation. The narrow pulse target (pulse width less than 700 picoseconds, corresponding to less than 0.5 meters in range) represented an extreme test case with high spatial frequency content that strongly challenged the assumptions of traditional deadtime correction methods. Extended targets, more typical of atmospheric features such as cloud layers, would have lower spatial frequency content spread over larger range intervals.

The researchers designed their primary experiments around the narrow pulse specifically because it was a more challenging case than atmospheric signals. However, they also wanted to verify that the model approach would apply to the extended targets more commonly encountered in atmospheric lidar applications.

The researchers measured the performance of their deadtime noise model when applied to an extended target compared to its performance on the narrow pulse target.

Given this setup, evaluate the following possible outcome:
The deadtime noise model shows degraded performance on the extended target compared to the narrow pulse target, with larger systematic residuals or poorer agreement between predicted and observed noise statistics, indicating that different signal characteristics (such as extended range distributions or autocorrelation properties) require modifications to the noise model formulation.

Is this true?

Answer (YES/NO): NO